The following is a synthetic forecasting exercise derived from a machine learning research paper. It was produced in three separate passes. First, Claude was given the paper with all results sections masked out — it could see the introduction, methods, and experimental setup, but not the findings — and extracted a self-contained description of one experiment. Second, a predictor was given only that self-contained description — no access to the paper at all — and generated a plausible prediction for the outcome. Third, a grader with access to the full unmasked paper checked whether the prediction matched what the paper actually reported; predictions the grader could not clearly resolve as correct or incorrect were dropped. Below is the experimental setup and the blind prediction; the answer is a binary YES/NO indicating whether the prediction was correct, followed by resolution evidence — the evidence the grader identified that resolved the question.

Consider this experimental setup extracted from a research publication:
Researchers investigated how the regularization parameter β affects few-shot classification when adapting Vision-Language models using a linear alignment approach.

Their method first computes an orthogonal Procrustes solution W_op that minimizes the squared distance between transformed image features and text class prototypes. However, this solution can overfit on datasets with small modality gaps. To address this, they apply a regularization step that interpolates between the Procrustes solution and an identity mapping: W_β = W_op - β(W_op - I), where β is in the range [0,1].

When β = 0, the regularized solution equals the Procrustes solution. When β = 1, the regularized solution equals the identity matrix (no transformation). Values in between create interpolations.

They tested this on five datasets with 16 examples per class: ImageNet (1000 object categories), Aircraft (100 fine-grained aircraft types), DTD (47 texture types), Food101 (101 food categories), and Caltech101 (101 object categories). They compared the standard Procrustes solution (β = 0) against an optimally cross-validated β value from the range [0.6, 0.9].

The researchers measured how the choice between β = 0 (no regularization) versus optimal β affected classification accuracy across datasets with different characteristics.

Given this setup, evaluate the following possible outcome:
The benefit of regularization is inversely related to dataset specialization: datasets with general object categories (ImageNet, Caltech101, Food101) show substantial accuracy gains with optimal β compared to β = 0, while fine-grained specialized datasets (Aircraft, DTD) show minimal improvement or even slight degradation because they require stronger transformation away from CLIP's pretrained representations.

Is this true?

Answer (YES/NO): NO